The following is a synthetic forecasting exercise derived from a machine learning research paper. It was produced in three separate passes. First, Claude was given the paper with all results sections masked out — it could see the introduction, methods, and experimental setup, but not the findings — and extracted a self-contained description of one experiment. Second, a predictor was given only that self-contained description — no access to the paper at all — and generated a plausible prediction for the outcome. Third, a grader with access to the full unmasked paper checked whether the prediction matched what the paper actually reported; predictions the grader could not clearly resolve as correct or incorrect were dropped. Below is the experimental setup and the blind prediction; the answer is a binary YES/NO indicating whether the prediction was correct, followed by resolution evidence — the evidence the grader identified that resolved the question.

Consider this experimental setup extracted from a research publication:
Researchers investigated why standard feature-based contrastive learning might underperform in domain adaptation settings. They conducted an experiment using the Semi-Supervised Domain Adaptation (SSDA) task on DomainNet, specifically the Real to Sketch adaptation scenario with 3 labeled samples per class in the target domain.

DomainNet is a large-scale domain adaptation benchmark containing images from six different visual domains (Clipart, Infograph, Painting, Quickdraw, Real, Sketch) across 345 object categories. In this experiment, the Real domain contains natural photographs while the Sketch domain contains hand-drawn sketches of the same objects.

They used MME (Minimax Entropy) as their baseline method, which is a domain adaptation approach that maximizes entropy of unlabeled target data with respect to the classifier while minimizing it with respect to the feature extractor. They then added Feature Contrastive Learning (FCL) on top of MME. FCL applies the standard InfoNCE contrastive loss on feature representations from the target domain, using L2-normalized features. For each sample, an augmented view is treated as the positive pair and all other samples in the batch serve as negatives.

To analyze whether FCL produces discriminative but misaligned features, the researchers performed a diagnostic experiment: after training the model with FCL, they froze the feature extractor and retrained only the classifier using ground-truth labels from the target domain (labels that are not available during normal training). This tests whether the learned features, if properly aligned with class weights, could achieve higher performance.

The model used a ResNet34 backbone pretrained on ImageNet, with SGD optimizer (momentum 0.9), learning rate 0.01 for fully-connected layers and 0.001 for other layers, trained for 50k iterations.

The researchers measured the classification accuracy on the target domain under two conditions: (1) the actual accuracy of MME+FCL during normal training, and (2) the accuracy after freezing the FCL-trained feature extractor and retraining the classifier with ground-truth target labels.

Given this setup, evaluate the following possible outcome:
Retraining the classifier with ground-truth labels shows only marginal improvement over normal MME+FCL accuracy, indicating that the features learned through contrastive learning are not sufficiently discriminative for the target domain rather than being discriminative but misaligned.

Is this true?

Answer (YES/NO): NO